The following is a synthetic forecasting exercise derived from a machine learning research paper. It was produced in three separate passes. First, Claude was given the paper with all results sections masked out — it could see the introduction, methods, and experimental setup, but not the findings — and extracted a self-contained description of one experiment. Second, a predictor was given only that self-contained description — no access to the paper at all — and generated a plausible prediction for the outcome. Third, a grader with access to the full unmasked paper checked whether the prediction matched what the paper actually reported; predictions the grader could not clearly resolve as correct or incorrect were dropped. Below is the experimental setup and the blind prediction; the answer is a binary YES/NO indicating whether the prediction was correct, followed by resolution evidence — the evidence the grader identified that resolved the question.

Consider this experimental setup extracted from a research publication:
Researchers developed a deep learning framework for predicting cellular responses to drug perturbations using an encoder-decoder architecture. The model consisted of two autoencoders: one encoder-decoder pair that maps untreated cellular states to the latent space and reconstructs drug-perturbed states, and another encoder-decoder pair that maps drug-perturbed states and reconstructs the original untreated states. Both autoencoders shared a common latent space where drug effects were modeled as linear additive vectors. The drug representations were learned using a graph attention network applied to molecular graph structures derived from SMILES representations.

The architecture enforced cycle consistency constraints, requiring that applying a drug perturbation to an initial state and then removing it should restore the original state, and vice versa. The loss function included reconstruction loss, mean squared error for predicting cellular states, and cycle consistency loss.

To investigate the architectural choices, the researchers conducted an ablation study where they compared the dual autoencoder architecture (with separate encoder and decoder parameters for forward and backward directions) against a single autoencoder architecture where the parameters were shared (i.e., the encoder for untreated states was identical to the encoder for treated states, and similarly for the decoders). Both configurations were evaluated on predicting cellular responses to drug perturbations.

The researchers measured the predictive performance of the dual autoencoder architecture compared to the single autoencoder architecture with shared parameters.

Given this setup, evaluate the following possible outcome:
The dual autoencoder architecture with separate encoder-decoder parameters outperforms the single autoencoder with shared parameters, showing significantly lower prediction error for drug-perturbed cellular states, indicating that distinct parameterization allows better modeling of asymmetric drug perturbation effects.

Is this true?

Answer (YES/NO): NO